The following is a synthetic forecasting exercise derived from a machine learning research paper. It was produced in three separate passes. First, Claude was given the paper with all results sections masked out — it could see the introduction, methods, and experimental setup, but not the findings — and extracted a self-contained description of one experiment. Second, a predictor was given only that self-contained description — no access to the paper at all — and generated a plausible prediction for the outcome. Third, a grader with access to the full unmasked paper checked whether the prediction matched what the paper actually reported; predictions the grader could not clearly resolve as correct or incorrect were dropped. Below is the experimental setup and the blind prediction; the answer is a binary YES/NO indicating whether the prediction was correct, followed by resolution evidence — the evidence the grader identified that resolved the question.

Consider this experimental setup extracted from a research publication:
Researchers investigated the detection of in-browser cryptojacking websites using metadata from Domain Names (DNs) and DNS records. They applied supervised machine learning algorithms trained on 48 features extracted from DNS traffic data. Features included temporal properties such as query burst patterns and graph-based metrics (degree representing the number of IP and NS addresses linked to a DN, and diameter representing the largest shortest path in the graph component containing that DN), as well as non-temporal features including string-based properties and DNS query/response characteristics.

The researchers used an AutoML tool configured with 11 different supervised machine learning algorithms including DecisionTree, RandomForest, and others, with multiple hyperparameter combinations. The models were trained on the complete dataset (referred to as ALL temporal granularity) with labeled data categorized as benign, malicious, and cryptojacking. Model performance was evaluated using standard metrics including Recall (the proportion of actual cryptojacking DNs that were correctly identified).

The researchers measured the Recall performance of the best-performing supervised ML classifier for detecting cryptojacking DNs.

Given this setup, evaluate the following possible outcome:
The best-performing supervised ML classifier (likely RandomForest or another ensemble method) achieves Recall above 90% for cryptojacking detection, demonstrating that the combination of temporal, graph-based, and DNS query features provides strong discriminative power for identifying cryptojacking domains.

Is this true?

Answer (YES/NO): NO